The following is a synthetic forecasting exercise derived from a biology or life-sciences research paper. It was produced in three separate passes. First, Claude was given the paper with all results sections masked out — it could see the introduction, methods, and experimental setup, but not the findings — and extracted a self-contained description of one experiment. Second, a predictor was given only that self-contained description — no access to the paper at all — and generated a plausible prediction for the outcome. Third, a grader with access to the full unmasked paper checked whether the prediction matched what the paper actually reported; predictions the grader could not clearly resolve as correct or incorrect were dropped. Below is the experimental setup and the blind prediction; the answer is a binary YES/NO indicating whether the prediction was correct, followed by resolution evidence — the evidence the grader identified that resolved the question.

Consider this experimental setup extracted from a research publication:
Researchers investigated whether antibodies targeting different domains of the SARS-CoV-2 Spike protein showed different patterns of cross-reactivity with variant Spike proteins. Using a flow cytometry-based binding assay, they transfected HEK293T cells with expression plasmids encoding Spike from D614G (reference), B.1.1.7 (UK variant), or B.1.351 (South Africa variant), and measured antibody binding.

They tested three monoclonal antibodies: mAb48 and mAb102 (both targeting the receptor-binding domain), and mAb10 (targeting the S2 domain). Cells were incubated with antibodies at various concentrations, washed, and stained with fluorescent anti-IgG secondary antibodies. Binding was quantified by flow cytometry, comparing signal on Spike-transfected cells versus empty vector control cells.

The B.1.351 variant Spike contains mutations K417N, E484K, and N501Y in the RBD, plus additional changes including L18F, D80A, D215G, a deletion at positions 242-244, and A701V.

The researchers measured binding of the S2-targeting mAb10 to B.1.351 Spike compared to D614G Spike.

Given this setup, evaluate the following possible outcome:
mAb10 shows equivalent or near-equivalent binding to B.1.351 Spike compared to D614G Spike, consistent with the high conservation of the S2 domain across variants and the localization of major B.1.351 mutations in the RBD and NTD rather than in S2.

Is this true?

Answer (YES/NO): YES